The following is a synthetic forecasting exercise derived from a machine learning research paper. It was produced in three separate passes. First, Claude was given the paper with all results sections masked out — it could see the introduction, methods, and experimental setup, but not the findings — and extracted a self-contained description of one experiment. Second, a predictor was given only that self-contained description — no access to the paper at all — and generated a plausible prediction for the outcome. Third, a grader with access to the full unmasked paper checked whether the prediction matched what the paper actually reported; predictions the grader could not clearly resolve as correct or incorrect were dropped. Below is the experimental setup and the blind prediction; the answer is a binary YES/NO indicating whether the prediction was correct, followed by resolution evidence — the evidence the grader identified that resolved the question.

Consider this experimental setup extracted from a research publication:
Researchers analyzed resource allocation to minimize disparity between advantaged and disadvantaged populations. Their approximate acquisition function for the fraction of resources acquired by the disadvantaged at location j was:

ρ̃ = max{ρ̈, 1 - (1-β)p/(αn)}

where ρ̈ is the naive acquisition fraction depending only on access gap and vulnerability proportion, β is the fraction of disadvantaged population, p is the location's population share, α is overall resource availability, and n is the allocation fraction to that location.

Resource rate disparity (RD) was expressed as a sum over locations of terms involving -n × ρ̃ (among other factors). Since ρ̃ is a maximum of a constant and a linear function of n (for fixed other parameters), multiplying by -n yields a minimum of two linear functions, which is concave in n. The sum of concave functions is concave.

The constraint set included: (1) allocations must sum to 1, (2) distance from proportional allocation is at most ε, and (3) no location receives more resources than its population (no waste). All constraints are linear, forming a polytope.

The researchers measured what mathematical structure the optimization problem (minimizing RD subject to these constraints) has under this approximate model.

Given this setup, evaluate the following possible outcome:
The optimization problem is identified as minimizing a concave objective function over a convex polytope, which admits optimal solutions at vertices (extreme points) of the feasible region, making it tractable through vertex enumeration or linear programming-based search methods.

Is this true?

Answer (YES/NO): NO